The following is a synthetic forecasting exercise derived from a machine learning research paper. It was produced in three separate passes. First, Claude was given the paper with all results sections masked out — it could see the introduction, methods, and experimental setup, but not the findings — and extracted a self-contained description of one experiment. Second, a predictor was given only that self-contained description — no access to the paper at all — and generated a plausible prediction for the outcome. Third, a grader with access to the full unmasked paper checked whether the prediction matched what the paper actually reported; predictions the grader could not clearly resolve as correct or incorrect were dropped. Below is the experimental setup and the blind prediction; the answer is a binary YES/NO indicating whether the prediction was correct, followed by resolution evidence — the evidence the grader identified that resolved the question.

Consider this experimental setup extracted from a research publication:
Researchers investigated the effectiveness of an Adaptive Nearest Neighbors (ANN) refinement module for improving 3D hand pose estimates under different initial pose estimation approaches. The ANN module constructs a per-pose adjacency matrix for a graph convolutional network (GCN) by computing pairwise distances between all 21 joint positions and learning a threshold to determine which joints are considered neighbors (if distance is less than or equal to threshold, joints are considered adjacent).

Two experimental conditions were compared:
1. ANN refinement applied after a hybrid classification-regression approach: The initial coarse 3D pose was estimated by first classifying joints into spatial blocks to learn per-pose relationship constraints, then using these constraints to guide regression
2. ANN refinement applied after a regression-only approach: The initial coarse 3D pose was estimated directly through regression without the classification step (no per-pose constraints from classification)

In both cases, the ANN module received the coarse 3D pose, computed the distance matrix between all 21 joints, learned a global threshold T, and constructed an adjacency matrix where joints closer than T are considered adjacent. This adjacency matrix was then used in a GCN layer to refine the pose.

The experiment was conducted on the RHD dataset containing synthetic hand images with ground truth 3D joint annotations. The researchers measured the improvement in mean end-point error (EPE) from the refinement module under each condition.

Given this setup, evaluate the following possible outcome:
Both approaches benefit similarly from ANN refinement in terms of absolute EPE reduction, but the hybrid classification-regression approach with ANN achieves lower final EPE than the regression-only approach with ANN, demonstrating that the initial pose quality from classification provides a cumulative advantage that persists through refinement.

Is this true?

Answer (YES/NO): NO